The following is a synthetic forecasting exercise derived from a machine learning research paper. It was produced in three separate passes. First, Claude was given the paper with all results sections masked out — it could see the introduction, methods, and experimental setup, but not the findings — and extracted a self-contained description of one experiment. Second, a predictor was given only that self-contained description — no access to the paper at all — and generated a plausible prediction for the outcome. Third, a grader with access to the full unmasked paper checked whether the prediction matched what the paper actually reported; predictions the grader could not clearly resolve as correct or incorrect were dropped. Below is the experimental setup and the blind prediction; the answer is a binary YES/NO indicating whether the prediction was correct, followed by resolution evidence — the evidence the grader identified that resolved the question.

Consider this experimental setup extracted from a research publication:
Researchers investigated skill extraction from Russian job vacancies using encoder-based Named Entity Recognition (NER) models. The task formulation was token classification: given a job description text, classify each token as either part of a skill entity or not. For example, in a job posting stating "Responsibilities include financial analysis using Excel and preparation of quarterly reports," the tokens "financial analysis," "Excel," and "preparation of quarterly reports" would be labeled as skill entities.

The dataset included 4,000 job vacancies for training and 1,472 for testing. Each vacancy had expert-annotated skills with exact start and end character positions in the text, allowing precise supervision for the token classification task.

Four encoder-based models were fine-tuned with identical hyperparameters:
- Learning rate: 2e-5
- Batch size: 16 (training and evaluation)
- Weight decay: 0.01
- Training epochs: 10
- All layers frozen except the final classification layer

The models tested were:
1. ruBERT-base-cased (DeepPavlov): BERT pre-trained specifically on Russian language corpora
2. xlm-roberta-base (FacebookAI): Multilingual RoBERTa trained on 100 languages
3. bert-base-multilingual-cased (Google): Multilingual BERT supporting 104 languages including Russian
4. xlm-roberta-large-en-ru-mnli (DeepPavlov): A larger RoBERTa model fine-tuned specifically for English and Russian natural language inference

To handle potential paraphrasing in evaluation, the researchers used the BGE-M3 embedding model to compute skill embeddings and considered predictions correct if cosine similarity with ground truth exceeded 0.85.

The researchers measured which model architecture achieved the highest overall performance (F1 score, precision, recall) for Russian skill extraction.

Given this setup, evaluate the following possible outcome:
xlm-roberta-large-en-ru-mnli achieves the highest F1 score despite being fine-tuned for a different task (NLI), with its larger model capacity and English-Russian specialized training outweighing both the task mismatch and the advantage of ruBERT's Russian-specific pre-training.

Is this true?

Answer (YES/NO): NO